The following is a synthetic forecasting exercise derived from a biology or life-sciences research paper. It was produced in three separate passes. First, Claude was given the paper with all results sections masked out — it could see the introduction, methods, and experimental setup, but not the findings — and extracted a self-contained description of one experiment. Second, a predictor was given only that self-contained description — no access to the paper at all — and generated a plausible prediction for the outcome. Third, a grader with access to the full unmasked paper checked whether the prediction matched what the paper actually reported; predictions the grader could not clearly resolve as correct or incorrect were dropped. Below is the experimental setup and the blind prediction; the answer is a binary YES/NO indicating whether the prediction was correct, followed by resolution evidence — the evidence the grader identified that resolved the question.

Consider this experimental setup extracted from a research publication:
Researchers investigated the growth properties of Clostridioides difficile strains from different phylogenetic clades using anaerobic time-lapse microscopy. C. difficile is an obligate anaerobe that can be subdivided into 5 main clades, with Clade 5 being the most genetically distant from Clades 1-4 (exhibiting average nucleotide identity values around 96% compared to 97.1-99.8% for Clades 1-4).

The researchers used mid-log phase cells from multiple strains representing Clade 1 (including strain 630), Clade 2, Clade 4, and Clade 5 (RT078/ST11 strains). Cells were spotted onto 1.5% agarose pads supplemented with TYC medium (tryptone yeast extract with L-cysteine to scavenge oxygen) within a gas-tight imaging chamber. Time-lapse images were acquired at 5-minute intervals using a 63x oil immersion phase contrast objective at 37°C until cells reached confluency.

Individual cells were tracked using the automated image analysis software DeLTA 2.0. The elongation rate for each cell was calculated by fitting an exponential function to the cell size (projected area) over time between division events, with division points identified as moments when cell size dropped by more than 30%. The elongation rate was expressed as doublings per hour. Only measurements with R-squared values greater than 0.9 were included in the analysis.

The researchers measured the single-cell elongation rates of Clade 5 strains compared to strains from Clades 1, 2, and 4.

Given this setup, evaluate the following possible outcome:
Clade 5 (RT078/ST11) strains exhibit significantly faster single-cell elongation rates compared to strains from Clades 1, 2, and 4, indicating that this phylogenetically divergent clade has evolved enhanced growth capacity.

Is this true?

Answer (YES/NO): YES